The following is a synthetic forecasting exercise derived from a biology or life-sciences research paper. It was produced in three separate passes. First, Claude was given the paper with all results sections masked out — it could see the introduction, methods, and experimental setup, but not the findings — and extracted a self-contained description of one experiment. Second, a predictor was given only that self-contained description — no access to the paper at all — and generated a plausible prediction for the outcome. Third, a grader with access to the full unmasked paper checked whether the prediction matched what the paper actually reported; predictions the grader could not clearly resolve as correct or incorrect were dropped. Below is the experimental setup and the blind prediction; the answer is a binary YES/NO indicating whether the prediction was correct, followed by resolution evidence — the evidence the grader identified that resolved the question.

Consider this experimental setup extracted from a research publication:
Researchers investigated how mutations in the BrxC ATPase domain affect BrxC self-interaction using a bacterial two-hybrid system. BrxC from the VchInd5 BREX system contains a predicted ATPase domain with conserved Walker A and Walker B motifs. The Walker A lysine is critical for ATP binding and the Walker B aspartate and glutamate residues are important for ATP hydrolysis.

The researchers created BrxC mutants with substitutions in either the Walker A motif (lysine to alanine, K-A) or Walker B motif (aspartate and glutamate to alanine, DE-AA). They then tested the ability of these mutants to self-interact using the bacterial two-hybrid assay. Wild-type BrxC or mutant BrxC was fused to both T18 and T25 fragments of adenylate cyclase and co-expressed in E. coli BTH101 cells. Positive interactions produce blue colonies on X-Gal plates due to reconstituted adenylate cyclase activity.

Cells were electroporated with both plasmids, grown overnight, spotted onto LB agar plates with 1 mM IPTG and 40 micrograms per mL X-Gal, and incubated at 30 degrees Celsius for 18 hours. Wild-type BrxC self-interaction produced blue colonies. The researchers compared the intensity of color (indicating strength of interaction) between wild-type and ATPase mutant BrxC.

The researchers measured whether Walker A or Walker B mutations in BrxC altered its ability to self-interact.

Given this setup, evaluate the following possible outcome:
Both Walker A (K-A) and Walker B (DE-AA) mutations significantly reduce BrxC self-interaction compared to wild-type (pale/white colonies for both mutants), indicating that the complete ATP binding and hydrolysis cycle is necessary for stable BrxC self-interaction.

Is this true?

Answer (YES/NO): NO